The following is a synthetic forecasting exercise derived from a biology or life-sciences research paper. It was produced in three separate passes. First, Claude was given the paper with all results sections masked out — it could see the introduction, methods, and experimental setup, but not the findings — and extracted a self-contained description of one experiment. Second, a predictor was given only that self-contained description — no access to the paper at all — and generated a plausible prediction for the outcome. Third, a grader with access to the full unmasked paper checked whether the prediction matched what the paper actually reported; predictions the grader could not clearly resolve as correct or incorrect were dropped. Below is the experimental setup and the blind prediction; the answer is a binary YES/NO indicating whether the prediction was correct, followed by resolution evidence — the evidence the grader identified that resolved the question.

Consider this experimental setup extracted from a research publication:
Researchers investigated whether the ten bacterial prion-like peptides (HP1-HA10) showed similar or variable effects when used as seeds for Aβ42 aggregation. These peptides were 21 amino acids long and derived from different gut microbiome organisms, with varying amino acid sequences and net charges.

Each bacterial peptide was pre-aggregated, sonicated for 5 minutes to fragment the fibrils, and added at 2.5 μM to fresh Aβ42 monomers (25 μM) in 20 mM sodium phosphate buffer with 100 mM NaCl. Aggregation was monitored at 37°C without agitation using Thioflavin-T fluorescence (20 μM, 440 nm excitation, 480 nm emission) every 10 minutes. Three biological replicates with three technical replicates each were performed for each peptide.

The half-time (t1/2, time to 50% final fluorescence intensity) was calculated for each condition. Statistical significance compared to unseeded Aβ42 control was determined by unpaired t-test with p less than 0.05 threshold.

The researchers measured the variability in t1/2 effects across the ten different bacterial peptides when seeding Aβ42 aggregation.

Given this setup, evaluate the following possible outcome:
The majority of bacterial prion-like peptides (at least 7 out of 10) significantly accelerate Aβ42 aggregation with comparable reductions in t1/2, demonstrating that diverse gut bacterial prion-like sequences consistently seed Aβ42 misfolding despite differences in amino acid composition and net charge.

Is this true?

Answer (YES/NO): NO